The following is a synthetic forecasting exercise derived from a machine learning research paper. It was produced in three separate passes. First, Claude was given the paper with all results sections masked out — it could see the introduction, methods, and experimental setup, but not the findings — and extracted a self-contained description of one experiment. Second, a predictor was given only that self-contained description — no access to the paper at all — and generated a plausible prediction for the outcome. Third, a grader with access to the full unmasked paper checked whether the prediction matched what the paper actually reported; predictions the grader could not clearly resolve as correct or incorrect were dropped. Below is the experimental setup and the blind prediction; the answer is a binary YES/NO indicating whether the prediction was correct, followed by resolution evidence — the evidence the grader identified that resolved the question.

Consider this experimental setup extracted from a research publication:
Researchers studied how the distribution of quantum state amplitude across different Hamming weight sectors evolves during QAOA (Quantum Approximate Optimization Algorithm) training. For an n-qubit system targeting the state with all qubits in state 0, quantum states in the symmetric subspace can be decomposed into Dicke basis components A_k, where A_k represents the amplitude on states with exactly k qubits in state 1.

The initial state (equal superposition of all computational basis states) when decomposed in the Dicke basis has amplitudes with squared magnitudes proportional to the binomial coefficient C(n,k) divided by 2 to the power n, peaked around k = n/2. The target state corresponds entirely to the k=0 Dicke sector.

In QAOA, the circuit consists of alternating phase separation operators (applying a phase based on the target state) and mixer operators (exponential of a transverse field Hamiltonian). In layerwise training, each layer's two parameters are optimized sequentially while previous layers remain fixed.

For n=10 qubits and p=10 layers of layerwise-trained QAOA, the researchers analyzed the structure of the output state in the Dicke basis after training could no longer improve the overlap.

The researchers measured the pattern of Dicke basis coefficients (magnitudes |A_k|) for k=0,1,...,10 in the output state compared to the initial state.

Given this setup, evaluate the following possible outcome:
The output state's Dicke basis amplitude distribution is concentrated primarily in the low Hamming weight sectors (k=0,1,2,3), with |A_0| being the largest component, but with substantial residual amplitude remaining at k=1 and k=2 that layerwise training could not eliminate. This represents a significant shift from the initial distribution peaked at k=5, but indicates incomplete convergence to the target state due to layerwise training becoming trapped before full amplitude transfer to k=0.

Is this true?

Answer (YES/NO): NO